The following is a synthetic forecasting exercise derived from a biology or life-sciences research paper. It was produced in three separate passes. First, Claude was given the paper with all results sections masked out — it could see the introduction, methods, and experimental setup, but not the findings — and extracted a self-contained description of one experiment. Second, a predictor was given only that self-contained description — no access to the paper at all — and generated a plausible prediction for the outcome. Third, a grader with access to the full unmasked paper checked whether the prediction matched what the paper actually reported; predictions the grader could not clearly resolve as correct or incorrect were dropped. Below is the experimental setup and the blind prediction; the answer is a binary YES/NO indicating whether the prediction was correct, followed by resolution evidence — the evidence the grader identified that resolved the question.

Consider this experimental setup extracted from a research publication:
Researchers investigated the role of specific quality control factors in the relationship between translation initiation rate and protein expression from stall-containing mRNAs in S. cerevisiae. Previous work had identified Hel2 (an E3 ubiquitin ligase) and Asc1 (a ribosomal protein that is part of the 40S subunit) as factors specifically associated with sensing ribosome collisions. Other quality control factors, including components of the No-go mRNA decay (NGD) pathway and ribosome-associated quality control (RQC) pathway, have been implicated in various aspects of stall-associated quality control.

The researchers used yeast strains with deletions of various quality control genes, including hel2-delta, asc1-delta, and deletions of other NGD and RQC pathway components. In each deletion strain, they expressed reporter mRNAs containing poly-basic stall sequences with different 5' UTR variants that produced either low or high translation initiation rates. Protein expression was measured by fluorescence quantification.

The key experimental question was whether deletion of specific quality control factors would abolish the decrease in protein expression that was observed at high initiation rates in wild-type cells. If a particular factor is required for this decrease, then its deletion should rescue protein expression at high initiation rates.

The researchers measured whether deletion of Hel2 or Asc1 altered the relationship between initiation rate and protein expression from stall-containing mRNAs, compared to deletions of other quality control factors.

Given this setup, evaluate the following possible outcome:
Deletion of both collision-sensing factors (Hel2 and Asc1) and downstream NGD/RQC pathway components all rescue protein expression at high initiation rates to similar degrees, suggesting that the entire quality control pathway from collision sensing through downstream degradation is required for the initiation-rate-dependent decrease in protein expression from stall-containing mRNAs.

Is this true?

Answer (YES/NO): NO